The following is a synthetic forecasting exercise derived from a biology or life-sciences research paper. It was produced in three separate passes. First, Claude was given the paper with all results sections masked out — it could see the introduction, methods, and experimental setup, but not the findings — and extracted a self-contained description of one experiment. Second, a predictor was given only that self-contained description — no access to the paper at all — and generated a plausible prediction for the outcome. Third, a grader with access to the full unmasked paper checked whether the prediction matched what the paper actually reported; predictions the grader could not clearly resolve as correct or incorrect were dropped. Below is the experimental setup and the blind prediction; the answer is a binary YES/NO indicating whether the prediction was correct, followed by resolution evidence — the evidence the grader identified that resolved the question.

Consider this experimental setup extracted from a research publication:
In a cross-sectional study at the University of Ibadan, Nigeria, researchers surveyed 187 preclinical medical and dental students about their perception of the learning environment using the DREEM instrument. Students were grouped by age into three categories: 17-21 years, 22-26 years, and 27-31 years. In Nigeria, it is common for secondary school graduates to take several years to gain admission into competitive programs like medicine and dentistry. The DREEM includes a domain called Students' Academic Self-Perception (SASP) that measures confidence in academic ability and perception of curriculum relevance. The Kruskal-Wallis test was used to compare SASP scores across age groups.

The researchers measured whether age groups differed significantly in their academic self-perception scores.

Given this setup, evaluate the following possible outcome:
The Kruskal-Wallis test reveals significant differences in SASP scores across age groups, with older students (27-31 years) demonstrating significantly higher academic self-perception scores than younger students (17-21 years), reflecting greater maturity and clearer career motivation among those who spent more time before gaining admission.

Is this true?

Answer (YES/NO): YES